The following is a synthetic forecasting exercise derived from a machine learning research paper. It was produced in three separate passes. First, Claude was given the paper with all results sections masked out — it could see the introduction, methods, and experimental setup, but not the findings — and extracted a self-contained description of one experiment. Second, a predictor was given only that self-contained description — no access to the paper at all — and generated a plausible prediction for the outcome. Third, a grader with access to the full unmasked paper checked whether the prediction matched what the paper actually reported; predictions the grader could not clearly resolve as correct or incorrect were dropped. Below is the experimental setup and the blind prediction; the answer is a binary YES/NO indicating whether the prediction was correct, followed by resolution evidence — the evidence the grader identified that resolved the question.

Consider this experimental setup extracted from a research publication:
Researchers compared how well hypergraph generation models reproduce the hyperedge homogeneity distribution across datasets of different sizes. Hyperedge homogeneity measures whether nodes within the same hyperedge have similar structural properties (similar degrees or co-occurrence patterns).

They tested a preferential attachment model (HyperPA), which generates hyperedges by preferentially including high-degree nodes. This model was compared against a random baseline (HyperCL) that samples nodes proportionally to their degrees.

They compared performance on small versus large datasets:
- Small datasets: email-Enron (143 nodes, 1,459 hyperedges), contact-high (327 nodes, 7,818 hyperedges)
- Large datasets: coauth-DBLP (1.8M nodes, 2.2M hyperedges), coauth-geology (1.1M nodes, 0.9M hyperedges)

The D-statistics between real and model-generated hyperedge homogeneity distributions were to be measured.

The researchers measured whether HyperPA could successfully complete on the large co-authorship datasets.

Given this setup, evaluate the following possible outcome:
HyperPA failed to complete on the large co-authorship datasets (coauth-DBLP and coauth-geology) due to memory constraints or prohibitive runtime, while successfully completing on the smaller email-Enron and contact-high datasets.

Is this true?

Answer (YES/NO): YES